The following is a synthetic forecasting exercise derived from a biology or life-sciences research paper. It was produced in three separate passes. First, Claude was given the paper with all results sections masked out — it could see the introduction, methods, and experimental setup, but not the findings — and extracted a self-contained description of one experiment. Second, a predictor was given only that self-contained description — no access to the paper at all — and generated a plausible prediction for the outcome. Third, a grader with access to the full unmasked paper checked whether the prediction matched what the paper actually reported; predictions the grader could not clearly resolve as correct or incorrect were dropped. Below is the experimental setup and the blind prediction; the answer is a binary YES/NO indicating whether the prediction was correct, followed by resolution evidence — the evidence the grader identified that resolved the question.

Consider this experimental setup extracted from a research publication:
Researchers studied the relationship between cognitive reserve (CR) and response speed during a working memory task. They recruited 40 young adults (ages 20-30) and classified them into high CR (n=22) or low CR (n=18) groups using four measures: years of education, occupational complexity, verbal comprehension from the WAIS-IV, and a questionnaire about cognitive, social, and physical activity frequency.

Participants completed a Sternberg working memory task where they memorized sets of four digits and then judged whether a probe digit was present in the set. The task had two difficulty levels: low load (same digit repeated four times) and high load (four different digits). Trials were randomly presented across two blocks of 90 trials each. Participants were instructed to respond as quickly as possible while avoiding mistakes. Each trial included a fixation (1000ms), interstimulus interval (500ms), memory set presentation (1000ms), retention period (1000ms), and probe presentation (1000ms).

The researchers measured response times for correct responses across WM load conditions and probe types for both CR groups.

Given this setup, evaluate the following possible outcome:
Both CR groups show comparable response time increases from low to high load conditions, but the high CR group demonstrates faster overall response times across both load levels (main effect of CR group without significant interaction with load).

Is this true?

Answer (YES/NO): NO